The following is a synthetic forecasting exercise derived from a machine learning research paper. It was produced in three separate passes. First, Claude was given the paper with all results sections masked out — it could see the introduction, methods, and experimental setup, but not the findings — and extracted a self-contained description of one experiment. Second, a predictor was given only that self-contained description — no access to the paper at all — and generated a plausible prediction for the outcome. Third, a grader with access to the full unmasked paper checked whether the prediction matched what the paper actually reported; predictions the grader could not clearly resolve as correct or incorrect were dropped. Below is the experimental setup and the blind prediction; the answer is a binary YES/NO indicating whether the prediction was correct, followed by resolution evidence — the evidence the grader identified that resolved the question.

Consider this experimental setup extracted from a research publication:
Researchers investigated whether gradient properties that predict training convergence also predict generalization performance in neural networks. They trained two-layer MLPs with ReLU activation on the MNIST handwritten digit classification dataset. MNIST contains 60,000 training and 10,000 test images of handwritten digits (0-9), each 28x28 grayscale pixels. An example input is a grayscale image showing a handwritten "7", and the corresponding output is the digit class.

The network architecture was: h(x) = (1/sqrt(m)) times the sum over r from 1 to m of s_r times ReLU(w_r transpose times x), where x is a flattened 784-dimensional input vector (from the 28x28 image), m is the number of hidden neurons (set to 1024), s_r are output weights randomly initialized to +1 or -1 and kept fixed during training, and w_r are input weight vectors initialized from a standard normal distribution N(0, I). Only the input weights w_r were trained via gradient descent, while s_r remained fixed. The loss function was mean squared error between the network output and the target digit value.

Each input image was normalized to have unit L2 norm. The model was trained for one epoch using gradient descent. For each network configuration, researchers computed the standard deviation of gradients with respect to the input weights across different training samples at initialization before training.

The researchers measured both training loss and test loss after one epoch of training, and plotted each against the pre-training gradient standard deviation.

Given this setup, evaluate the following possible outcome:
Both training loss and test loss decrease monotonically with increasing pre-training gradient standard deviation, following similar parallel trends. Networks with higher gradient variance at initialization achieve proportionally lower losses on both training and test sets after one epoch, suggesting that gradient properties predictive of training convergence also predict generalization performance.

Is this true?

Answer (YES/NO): NO